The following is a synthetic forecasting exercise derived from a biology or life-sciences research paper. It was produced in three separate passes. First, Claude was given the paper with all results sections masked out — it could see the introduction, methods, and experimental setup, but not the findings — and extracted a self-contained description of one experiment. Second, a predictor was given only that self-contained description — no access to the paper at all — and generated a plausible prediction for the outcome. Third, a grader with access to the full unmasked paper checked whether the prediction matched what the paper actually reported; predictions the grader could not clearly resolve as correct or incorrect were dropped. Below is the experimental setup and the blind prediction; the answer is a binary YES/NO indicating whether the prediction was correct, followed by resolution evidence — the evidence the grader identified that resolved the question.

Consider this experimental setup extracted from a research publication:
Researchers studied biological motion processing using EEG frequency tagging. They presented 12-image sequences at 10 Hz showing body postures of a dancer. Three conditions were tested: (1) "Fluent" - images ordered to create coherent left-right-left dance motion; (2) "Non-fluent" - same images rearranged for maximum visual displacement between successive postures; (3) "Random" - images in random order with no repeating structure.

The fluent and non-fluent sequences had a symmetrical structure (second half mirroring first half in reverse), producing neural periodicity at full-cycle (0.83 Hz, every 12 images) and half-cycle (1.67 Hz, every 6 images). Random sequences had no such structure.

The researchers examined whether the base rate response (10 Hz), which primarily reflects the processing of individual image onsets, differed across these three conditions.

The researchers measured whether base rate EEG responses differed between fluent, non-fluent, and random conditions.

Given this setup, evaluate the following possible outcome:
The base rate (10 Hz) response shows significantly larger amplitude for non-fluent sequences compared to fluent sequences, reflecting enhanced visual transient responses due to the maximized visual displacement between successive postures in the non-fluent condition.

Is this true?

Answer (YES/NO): YES